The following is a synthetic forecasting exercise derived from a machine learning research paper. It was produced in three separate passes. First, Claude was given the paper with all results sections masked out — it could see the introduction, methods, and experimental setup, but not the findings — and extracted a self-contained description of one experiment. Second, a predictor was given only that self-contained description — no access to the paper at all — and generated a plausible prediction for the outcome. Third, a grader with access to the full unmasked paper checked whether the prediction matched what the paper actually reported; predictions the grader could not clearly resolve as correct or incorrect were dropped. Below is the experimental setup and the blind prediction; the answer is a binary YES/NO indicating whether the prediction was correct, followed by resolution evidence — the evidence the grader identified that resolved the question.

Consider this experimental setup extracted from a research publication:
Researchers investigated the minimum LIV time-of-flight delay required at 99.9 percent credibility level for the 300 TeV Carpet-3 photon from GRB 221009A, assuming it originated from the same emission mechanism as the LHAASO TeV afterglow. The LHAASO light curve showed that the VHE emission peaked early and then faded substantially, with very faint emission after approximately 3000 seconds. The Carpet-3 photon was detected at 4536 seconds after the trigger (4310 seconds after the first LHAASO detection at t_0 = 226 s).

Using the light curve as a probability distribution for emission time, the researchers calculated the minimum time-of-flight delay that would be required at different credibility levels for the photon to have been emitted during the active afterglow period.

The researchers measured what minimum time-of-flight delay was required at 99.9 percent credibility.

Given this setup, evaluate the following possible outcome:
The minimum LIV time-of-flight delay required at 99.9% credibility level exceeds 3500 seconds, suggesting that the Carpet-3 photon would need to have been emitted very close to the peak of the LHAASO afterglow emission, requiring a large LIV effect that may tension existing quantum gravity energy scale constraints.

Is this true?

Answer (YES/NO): NO